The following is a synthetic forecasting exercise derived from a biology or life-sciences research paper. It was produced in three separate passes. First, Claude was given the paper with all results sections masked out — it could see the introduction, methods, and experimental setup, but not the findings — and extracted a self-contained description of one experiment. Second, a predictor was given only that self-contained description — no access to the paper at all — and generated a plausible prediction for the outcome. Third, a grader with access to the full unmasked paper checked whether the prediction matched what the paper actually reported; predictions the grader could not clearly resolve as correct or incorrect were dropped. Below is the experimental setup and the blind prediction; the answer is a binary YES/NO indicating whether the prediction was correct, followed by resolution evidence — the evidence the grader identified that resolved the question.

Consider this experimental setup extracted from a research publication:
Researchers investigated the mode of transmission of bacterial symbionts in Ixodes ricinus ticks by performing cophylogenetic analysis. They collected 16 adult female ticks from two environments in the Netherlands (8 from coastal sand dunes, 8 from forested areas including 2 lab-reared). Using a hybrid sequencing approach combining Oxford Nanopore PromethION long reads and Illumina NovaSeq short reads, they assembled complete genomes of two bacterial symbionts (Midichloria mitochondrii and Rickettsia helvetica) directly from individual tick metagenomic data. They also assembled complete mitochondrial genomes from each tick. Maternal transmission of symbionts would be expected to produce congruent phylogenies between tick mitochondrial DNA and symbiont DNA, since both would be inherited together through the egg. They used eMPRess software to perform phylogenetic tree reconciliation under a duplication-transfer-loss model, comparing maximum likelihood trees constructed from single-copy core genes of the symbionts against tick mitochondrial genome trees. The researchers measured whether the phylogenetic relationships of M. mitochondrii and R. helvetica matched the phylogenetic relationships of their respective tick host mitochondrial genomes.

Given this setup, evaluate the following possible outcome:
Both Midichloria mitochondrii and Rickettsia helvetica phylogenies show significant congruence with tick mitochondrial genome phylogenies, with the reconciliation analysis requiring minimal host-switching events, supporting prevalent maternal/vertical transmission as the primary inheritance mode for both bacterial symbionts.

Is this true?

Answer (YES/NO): NO